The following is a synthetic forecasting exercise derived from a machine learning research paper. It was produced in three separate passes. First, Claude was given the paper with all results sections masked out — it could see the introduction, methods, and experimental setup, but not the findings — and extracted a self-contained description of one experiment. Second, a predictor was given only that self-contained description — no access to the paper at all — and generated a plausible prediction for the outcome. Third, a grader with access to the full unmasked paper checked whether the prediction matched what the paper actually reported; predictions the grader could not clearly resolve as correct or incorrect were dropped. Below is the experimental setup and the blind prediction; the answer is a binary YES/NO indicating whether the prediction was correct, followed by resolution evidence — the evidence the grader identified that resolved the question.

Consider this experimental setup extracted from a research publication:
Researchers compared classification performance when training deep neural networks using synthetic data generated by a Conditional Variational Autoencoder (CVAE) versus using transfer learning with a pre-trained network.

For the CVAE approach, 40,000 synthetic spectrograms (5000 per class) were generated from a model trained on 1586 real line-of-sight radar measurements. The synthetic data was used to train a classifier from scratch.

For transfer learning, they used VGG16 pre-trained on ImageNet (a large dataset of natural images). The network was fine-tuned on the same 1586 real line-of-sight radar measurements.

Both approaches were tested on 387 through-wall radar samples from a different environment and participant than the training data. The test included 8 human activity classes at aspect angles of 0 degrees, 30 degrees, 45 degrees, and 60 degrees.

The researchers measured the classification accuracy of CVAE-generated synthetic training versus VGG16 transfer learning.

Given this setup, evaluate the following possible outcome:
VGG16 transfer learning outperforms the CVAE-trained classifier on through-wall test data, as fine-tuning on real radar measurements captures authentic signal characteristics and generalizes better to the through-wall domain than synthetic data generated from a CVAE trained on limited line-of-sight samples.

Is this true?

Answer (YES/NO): YES